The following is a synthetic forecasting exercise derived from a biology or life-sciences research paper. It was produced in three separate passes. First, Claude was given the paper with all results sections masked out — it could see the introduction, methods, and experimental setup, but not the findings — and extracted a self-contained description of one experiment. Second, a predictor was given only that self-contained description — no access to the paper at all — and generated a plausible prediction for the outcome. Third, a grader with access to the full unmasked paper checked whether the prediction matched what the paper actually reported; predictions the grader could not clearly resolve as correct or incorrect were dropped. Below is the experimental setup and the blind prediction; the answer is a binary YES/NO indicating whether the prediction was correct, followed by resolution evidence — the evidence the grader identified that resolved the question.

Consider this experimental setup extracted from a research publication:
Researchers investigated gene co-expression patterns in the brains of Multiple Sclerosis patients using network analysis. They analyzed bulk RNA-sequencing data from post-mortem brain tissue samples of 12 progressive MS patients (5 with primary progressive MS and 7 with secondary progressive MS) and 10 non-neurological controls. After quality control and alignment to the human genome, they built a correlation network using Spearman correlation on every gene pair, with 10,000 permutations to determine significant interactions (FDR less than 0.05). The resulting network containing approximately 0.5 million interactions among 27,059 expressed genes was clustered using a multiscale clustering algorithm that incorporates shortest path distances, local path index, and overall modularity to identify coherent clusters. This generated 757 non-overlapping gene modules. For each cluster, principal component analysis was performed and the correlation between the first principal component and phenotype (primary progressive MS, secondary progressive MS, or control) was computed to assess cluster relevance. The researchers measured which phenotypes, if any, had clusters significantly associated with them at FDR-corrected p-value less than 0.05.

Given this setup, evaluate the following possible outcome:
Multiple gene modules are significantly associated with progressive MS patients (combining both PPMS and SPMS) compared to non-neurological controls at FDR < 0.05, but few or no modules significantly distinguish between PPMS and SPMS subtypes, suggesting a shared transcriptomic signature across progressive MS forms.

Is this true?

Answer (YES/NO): NO